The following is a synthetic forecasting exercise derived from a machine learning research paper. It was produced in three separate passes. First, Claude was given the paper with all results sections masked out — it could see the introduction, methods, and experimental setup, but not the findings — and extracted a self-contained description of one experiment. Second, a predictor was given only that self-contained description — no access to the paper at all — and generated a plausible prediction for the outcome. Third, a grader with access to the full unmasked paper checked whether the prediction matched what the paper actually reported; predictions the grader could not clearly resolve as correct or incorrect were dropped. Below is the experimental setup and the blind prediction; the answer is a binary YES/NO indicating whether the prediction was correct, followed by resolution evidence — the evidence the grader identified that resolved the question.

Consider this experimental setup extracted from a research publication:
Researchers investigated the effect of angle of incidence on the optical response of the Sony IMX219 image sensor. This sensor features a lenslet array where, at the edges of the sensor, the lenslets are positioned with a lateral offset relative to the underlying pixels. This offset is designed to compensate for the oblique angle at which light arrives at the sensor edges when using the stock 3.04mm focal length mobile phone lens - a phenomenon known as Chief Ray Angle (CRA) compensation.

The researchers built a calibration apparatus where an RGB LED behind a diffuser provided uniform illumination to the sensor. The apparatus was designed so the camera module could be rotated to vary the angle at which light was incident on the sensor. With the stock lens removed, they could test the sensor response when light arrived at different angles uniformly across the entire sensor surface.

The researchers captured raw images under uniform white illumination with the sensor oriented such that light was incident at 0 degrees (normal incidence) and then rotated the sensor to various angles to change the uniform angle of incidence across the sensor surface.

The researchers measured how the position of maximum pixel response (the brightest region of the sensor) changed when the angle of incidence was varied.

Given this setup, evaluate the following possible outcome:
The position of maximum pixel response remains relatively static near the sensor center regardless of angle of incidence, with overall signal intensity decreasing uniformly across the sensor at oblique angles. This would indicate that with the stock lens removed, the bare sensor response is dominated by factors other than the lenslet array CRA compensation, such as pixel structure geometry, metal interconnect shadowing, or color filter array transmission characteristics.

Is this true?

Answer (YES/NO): NO